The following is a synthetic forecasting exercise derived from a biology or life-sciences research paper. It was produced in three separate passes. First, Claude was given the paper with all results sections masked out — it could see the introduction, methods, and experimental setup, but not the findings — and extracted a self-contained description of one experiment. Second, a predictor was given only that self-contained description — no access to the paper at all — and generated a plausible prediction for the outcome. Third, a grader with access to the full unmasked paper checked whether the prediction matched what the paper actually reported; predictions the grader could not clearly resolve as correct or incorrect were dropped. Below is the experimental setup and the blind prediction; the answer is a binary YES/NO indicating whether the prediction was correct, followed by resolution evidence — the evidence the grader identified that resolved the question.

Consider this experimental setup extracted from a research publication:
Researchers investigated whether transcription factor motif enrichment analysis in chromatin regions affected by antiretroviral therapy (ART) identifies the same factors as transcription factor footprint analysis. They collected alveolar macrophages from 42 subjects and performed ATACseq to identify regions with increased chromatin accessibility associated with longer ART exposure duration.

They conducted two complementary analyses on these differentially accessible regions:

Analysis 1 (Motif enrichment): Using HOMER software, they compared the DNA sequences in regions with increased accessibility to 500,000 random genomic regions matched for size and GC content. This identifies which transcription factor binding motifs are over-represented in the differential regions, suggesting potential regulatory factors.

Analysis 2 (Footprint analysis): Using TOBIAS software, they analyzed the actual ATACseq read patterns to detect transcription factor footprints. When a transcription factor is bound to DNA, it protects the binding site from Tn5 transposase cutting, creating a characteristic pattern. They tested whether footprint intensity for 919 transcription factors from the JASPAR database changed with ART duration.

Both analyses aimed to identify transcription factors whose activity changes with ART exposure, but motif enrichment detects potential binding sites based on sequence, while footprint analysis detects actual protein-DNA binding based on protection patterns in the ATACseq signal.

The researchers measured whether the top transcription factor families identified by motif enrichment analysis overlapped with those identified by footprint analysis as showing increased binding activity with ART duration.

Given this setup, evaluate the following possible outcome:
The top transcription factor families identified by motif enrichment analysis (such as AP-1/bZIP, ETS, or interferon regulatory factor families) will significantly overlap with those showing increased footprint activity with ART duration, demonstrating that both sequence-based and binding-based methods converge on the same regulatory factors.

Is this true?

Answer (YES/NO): YES